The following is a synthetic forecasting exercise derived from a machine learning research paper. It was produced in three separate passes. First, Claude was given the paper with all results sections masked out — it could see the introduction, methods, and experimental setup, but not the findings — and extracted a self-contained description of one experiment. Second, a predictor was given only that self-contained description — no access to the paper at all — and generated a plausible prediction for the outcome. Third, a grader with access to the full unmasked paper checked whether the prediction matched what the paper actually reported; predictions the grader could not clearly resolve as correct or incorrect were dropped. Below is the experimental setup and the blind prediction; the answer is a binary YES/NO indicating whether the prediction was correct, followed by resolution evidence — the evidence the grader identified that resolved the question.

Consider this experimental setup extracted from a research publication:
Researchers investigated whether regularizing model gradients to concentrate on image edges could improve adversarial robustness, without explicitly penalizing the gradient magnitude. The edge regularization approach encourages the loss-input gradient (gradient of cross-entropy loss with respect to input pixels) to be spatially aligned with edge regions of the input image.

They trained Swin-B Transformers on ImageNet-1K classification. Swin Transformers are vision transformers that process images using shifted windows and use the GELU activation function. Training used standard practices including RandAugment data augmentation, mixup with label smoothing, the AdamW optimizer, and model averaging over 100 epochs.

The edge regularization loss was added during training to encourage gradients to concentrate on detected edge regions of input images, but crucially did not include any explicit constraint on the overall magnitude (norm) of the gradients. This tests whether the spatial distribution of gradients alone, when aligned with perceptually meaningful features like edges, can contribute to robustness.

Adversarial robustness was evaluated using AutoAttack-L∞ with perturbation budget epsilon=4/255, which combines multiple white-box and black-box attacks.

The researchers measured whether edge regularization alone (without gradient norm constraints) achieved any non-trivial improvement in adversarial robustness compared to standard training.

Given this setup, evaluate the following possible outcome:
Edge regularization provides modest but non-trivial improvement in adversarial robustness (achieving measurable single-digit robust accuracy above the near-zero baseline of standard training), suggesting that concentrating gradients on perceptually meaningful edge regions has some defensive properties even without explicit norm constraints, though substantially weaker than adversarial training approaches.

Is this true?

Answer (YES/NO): NO